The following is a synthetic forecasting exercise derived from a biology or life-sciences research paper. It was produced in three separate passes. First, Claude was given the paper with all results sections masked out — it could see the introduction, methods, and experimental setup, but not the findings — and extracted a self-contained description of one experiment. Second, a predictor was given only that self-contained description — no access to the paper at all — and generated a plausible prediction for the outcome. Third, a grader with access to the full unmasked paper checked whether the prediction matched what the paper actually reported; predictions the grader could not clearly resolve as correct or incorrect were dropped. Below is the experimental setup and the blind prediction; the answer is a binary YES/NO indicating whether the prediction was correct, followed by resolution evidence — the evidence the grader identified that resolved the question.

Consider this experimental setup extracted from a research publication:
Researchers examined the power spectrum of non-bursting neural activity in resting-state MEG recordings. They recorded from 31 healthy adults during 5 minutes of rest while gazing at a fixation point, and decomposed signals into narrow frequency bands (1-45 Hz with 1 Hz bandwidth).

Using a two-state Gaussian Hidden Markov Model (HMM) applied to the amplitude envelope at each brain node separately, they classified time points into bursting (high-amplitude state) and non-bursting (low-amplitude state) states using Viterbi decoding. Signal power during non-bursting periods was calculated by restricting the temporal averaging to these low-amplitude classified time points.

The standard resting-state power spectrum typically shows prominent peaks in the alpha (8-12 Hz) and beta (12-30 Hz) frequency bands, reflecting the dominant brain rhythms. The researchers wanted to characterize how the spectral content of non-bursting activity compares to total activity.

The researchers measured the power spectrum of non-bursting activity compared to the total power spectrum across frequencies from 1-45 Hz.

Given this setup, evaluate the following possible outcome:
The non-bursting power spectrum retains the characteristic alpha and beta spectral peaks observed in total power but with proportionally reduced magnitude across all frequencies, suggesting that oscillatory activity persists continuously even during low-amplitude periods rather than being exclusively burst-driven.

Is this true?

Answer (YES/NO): YES